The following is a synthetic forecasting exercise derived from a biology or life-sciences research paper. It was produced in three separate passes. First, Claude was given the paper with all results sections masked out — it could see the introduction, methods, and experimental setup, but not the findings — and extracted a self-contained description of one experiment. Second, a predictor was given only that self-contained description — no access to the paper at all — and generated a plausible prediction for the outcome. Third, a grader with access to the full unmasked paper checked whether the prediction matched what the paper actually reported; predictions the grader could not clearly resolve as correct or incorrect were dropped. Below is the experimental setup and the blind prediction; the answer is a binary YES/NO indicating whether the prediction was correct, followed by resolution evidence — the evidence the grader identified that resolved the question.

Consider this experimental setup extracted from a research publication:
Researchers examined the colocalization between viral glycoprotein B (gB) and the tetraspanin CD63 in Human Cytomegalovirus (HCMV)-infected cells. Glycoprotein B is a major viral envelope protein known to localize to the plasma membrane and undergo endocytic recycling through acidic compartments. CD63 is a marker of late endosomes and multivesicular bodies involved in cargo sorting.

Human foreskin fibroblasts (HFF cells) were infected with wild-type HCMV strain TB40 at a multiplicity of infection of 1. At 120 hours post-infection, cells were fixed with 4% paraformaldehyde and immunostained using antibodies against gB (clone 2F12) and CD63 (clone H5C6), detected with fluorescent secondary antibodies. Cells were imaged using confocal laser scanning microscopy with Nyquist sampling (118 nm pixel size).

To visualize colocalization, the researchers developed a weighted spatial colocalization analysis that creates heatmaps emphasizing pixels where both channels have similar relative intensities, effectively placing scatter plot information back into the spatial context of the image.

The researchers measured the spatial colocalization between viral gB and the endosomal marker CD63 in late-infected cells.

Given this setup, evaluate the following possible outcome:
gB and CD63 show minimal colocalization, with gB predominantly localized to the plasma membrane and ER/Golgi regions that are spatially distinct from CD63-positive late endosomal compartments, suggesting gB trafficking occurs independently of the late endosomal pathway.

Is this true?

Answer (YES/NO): NO